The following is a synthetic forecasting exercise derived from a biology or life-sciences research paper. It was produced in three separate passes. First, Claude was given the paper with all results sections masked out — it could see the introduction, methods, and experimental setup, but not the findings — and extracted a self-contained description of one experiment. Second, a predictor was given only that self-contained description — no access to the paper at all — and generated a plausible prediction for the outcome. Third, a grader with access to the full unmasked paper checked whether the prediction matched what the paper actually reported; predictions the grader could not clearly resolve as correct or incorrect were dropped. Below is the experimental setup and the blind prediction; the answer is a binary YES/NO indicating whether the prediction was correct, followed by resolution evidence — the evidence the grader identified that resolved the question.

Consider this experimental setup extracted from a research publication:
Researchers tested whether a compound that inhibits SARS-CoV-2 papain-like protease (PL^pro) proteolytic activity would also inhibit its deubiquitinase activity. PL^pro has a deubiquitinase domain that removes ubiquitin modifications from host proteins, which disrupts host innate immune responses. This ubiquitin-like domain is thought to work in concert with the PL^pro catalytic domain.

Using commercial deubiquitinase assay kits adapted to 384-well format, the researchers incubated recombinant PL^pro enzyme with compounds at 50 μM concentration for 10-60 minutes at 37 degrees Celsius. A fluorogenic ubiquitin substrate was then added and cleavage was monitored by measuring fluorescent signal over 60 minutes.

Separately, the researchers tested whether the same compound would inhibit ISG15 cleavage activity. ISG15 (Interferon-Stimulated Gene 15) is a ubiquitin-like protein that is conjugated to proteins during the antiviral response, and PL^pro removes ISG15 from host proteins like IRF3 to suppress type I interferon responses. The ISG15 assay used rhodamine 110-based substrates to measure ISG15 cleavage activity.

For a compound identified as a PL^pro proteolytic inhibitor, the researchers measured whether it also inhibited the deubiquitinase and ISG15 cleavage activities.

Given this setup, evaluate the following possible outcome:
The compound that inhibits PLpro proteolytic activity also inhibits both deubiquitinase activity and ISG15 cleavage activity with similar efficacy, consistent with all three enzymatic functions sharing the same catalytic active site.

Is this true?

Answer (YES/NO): NO